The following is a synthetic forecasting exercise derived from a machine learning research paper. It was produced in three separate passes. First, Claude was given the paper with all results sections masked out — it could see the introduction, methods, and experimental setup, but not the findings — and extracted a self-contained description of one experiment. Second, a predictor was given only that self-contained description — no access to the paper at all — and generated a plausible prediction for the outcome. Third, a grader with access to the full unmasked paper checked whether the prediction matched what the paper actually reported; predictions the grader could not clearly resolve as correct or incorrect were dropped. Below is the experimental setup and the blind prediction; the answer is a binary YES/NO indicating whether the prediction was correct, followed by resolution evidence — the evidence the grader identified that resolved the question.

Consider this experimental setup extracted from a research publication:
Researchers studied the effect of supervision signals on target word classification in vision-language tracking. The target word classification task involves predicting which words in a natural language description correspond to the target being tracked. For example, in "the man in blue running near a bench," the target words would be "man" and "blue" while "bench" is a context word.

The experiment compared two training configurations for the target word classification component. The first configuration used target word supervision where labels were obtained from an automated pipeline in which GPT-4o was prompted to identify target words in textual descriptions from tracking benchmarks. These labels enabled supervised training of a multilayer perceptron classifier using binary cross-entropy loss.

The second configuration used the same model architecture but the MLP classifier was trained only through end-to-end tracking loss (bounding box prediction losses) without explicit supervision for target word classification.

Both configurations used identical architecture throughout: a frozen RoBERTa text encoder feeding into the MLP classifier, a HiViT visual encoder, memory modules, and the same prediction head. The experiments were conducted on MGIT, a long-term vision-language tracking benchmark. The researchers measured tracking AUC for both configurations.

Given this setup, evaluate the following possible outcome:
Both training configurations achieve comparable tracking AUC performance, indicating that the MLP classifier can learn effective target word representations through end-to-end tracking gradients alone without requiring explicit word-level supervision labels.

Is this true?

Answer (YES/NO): NO